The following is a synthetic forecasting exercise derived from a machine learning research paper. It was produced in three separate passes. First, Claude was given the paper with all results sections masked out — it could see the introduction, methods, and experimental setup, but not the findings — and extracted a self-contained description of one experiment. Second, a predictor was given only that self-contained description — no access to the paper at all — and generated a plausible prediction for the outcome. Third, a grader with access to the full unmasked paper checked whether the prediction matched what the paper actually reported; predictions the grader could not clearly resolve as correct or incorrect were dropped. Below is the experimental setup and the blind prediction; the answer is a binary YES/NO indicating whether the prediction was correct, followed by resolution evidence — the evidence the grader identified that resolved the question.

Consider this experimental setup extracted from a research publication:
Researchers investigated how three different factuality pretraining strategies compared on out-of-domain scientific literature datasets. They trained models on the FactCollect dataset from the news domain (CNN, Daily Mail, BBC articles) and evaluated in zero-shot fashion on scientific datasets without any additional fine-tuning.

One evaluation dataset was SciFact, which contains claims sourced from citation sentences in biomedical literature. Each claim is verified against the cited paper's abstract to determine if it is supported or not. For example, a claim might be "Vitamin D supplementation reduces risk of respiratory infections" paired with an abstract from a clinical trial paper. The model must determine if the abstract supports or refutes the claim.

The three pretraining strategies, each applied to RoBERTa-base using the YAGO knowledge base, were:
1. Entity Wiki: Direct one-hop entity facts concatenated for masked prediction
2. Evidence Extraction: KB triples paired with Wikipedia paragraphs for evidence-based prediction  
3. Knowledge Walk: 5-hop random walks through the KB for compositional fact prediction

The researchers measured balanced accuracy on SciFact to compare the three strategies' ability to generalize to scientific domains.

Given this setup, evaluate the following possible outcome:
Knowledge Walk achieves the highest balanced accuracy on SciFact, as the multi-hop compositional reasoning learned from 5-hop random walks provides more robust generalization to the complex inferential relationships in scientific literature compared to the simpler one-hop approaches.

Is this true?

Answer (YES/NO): YES